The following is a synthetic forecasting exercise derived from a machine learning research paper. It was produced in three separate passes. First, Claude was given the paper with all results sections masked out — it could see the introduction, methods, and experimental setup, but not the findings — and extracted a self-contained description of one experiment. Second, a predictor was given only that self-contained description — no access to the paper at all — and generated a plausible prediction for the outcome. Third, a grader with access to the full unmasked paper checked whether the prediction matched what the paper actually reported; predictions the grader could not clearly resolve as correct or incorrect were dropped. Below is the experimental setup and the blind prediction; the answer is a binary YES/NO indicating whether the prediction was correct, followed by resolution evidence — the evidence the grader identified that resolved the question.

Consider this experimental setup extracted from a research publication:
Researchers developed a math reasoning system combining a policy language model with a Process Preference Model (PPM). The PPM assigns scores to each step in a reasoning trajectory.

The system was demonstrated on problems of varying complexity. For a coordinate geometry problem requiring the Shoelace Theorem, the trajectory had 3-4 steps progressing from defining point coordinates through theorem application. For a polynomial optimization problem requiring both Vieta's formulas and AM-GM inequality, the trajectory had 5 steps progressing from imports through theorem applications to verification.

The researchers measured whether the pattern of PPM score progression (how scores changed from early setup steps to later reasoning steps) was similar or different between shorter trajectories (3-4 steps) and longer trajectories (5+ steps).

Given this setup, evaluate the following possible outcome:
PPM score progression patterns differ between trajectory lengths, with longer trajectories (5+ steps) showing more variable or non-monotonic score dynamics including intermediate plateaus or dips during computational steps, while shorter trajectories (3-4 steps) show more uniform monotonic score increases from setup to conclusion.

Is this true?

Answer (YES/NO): NO